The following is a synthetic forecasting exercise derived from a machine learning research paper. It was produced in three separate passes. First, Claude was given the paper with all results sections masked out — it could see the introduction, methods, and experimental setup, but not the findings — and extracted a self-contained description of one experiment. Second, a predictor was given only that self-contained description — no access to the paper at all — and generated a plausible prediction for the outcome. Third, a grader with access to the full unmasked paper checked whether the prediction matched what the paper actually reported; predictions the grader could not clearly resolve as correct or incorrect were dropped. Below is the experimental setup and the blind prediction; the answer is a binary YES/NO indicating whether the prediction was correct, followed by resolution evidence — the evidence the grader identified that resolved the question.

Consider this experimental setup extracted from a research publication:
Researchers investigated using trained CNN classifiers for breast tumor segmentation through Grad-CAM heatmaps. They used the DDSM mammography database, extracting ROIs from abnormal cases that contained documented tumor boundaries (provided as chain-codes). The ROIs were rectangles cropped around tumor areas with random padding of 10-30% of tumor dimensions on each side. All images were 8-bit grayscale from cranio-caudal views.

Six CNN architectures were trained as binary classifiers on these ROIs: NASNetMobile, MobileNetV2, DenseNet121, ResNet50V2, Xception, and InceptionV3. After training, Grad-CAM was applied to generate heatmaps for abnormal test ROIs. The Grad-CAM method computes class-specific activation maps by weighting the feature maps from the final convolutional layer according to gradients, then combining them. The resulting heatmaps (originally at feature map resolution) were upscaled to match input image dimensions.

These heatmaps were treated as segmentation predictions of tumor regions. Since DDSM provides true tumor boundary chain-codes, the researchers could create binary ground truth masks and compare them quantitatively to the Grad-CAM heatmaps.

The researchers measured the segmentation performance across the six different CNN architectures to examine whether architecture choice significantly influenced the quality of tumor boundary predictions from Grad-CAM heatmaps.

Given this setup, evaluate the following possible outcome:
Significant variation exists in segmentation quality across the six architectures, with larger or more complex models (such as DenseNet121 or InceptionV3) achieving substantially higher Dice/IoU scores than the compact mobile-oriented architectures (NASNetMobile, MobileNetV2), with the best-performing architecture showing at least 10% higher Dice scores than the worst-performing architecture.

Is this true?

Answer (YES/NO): NO